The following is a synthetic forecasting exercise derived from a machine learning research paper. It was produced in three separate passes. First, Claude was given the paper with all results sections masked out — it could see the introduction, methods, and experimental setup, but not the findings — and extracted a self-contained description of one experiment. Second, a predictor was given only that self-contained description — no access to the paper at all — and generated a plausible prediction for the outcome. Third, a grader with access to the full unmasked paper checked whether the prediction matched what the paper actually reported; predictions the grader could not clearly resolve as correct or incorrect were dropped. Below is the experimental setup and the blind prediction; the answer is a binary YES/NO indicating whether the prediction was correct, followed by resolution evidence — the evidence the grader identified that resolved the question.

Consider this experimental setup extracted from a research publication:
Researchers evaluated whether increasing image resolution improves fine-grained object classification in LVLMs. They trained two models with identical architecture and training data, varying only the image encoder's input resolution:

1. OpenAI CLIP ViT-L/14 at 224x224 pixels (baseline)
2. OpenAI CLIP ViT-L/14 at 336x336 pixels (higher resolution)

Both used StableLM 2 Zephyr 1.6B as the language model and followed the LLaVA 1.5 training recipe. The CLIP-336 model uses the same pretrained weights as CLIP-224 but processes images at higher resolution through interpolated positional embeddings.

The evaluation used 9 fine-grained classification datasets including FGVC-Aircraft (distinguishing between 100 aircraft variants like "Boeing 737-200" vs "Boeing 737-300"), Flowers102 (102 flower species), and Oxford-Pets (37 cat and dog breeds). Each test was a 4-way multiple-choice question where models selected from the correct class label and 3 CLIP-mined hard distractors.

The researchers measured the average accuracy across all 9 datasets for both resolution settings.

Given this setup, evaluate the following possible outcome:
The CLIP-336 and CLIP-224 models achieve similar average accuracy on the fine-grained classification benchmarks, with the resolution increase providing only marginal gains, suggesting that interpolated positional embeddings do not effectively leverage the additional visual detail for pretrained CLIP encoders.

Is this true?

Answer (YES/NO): YES